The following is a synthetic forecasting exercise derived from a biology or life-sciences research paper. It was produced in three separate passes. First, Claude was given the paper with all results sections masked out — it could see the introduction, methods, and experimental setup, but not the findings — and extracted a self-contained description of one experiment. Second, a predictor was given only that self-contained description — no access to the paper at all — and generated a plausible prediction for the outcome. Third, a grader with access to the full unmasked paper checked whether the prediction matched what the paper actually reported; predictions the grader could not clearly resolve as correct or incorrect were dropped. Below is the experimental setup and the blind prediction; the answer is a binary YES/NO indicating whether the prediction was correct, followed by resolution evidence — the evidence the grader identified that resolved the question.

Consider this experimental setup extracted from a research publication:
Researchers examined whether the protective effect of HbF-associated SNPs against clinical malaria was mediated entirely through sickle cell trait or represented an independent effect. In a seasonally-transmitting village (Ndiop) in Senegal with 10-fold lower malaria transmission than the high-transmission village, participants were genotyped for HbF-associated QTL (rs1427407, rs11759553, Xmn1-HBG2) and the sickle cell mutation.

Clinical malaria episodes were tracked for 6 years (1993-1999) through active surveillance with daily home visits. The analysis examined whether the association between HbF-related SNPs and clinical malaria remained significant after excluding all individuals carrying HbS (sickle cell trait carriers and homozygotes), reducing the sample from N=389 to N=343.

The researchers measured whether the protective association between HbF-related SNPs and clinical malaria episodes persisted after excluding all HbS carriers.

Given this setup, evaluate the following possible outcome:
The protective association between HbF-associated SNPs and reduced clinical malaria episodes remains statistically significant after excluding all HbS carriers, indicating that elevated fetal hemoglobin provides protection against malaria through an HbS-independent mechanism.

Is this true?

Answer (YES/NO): NO